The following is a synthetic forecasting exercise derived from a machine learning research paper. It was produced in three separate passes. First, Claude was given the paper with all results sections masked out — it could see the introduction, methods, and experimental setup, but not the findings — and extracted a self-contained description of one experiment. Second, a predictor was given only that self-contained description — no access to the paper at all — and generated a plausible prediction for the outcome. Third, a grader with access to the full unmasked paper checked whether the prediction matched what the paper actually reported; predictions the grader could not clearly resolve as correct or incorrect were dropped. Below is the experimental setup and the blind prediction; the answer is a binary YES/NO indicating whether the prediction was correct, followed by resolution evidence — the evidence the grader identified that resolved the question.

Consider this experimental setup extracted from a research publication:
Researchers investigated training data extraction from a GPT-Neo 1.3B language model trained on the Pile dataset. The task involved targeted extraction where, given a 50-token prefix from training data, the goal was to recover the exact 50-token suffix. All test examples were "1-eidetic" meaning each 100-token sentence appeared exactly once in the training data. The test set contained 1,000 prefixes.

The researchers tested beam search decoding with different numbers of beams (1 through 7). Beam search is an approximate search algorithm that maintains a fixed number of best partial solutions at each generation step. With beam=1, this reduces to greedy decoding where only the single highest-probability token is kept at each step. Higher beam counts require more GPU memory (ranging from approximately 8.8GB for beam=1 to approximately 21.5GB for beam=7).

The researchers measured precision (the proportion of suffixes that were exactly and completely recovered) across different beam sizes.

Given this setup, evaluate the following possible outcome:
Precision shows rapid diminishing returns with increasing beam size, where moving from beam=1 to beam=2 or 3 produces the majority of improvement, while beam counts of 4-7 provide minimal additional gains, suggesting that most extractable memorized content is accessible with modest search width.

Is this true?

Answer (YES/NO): YES